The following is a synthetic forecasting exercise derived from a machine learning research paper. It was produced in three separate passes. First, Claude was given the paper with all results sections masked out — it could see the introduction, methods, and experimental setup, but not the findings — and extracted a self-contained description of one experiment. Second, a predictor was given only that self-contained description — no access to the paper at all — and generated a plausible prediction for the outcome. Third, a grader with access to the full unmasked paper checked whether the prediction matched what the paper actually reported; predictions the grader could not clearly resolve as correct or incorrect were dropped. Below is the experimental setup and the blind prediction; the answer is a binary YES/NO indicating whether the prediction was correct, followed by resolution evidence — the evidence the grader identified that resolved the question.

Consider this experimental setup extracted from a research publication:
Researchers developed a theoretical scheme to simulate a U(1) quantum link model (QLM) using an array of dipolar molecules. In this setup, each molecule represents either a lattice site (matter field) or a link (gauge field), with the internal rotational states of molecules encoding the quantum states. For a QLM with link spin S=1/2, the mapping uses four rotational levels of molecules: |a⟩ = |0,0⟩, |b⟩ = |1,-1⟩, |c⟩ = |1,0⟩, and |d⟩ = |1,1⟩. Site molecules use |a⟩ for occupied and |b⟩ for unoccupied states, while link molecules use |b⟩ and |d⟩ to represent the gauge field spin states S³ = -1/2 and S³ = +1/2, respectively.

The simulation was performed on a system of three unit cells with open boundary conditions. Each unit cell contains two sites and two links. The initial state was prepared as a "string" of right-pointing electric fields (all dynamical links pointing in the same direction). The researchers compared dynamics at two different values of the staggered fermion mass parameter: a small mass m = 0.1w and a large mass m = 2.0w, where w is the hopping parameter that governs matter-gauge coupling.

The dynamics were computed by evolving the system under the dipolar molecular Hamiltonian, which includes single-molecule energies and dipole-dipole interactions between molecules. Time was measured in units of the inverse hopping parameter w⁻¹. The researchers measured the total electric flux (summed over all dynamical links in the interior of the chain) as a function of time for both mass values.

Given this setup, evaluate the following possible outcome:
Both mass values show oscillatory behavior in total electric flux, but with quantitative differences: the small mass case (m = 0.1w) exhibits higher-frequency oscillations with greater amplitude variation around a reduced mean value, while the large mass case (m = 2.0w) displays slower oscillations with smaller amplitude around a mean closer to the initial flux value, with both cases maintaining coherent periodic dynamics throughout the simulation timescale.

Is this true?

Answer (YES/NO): NO